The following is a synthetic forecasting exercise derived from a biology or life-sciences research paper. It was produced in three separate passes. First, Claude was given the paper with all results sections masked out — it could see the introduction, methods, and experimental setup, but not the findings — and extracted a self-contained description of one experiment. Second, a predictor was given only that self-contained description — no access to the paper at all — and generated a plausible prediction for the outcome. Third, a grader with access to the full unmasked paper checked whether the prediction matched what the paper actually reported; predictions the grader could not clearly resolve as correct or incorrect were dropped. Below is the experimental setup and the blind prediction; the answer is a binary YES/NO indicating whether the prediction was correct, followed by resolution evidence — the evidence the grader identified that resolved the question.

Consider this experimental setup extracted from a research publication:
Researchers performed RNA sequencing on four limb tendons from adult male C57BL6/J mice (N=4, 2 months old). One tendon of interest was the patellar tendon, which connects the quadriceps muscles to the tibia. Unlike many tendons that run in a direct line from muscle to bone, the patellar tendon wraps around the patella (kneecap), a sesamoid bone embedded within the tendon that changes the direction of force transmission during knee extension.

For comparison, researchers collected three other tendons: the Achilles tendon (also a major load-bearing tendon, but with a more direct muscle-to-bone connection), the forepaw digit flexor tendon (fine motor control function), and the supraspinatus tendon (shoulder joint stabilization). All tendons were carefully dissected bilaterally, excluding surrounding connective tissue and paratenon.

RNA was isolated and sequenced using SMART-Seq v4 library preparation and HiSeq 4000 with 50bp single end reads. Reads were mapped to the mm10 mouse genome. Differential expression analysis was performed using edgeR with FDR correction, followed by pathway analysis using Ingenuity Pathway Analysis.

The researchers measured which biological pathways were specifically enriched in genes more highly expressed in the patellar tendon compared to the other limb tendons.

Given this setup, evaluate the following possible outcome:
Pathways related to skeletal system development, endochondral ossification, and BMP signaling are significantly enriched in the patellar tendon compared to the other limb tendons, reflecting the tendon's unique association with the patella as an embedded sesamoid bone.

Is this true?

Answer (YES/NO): NO